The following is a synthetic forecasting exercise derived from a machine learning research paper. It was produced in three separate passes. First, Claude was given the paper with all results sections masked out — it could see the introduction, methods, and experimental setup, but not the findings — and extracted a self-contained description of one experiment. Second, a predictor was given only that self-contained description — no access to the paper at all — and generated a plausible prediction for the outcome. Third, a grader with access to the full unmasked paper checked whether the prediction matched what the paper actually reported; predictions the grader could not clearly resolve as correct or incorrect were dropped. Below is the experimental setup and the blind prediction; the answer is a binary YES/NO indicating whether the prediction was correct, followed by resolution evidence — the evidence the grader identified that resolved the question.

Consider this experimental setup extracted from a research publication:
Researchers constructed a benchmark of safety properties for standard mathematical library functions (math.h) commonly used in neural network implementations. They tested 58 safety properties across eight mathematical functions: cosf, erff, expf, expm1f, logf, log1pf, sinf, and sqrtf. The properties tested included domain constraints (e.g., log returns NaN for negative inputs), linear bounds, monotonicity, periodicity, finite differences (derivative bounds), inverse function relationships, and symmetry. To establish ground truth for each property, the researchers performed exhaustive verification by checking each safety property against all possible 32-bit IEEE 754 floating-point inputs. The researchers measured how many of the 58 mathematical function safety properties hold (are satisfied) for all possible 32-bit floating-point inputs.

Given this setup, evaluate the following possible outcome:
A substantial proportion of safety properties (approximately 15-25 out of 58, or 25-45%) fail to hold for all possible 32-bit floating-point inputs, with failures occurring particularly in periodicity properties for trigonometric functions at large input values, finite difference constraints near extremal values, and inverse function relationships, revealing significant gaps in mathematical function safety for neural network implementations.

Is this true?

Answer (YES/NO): YES